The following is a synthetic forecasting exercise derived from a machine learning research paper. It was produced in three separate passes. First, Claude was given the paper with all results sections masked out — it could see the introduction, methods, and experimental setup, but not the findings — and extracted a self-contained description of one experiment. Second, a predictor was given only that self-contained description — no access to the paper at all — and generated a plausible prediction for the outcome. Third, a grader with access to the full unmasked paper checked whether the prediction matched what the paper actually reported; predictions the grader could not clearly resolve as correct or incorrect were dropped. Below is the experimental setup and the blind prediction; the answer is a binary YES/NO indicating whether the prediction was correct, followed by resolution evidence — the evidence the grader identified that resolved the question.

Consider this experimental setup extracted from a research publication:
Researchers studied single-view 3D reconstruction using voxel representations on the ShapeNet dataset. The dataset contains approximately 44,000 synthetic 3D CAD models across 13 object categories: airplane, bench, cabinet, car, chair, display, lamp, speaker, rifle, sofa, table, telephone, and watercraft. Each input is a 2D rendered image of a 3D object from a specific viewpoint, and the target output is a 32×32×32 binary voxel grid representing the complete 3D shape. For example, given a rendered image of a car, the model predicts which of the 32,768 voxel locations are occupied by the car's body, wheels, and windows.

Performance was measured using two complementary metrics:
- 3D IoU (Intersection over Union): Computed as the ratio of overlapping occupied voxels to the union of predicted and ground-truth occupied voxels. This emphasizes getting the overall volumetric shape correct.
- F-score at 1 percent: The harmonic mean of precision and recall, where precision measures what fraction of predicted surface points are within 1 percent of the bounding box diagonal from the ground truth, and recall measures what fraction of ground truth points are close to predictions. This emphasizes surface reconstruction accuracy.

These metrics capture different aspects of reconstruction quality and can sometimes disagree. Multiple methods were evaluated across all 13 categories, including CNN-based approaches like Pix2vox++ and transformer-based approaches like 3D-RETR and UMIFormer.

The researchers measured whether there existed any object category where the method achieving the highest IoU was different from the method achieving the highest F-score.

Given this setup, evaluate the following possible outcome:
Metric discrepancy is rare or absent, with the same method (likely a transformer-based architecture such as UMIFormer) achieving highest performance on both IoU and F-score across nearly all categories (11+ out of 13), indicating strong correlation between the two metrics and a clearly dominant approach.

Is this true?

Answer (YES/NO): NO